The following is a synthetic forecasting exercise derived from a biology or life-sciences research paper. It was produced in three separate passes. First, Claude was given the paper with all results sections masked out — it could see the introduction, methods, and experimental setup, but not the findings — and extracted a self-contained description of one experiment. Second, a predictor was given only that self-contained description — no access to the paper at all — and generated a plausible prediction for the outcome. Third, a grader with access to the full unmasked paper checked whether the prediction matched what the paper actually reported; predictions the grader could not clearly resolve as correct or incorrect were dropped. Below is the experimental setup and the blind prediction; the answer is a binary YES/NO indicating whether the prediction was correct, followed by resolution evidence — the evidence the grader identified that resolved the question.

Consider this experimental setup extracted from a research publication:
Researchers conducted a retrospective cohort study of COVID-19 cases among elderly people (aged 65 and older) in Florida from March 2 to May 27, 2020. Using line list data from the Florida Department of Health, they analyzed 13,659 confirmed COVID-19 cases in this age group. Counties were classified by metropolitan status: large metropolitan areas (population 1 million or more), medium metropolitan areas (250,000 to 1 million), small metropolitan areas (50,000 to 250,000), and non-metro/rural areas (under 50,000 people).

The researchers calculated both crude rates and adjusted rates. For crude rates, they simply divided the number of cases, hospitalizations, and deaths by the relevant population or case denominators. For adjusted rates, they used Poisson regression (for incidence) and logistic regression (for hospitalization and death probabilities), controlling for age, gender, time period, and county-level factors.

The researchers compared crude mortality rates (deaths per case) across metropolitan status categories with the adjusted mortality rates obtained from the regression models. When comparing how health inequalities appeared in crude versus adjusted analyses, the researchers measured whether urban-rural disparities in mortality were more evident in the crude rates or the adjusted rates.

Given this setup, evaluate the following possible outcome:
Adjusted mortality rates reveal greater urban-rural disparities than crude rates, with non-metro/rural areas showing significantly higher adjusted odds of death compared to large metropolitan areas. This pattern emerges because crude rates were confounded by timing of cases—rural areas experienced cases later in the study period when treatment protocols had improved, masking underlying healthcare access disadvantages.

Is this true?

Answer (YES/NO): NO